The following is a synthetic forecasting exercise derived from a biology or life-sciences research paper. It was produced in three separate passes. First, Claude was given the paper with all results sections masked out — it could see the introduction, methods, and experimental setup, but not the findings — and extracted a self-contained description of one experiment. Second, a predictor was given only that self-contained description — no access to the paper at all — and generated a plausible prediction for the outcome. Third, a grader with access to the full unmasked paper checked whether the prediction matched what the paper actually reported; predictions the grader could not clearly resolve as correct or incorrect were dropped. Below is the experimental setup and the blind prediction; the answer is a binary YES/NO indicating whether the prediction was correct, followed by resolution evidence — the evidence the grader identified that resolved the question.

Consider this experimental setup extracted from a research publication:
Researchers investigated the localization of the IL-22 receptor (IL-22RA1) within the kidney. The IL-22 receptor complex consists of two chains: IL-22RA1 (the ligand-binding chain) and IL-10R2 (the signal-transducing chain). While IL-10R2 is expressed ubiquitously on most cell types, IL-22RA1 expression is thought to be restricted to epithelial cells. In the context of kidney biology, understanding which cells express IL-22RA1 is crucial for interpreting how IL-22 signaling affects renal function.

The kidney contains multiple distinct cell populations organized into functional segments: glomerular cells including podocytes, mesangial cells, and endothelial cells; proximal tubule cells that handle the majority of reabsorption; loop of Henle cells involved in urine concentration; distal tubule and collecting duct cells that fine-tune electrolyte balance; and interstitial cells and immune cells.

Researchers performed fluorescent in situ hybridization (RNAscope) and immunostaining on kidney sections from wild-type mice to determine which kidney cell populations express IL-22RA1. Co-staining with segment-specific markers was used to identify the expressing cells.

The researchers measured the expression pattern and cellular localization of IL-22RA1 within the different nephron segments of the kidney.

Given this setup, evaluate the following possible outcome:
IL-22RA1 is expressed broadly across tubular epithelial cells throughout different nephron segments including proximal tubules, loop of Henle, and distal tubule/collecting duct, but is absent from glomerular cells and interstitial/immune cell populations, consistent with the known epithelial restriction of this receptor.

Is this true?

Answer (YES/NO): NO